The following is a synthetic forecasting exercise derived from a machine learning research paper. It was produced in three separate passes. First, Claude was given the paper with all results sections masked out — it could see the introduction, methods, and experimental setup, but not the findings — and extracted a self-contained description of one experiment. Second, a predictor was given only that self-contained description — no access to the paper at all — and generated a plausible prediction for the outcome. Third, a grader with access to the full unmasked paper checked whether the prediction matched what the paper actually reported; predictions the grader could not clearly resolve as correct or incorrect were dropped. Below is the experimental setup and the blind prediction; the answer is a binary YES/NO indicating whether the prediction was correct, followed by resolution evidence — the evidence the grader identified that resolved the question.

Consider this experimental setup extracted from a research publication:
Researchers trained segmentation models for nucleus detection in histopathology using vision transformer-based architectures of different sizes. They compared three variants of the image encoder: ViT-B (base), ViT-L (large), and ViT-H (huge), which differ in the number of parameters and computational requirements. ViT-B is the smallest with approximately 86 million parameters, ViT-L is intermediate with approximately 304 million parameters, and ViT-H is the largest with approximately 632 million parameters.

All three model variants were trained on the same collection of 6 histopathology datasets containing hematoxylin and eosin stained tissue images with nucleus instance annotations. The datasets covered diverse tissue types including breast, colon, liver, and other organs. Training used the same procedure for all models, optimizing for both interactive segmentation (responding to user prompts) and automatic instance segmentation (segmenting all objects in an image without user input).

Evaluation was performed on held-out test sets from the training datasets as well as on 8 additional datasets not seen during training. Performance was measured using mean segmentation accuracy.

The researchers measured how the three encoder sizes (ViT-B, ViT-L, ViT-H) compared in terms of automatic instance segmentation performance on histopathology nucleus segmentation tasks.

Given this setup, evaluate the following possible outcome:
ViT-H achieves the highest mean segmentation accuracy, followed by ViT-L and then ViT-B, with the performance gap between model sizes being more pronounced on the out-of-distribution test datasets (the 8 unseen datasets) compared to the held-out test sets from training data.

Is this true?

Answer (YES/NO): NO